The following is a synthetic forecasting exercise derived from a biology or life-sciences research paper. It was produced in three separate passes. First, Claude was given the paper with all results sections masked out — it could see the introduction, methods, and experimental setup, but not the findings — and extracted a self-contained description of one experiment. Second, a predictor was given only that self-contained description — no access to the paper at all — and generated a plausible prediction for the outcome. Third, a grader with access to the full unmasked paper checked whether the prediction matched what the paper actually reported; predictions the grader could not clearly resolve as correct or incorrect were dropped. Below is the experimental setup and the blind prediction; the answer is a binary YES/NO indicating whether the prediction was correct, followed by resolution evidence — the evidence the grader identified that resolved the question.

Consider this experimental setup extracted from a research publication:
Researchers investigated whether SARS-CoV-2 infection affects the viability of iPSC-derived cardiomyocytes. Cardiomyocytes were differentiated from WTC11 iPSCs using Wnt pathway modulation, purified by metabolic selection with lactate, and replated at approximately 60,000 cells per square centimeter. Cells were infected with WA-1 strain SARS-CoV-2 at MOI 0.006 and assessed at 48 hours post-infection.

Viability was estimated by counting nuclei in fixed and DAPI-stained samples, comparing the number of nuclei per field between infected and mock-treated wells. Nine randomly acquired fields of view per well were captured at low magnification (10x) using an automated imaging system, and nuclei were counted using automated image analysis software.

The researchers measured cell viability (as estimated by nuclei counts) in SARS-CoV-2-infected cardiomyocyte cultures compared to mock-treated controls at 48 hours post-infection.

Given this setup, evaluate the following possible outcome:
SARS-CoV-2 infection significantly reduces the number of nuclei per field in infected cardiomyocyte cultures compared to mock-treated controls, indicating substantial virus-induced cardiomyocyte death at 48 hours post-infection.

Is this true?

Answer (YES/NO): YES